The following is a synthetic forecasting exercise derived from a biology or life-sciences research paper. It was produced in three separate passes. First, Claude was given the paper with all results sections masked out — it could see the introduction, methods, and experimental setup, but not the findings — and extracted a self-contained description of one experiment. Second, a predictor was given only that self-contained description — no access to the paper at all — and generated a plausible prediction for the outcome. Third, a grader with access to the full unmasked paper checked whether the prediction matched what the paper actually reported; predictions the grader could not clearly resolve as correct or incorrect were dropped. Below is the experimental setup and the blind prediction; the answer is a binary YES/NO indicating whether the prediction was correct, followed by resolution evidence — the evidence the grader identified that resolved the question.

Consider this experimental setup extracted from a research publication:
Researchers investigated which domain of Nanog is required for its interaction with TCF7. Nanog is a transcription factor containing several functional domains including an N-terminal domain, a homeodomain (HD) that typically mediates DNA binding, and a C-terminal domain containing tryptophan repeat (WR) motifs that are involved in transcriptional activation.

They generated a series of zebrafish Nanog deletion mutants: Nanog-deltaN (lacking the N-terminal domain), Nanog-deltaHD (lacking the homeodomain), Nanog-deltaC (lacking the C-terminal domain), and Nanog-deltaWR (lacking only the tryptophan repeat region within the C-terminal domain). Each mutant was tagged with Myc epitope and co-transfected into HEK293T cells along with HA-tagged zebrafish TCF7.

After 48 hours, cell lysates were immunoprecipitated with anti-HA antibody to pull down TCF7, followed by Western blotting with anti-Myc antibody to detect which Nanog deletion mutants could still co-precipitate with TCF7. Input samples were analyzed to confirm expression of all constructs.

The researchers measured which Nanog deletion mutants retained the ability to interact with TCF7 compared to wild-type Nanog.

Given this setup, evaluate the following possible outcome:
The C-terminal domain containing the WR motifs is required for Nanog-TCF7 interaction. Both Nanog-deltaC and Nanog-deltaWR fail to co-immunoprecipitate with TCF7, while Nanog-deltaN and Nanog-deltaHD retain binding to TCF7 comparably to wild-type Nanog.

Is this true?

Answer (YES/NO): NO